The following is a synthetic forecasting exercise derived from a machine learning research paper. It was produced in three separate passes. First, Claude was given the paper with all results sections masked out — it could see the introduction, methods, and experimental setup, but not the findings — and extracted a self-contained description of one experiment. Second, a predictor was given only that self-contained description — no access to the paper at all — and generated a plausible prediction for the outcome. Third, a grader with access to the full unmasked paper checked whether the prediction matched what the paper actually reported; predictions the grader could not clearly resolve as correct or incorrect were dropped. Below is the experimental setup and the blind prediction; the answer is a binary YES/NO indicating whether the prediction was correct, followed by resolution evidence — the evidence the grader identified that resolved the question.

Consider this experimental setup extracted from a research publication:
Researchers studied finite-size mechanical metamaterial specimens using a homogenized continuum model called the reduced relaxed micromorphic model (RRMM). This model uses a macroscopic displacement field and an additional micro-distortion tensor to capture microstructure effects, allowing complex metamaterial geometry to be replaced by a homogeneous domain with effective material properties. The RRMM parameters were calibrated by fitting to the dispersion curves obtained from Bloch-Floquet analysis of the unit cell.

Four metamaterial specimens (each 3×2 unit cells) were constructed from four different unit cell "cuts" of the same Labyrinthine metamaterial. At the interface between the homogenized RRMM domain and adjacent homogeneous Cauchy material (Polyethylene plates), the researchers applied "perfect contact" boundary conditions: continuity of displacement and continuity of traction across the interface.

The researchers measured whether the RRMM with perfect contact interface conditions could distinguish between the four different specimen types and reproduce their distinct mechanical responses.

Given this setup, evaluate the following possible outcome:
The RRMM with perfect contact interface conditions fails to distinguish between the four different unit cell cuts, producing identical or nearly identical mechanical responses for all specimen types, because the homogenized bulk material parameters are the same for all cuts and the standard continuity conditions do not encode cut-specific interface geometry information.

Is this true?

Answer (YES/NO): YES